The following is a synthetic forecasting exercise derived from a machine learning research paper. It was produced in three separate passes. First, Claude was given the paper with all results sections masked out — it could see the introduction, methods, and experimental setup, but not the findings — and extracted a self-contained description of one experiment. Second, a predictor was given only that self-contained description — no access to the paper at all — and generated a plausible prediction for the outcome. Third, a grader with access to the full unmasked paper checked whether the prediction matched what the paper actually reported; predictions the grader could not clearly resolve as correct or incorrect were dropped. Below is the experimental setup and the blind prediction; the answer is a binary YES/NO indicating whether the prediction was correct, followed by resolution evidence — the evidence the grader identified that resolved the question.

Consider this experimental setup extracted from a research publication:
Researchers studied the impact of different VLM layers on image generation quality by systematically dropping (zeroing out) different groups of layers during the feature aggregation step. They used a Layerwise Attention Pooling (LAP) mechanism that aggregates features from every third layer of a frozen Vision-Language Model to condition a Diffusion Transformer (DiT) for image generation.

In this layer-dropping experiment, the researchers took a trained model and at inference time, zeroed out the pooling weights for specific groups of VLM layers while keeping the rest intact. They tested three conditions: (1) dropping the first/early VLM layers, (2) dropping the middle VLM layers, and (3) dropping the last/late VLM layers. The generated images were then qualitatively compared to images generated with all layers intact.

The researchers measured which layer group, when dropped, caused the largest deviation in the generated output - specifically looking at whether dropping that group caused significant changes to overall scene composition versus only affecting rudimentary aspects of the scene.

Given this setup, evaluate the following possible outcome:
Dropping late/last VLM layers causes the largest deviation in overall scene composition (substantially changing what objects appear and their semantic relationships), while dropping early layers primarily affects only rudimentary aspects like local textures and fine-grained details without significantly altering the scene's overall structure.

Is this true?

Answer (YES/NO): NO